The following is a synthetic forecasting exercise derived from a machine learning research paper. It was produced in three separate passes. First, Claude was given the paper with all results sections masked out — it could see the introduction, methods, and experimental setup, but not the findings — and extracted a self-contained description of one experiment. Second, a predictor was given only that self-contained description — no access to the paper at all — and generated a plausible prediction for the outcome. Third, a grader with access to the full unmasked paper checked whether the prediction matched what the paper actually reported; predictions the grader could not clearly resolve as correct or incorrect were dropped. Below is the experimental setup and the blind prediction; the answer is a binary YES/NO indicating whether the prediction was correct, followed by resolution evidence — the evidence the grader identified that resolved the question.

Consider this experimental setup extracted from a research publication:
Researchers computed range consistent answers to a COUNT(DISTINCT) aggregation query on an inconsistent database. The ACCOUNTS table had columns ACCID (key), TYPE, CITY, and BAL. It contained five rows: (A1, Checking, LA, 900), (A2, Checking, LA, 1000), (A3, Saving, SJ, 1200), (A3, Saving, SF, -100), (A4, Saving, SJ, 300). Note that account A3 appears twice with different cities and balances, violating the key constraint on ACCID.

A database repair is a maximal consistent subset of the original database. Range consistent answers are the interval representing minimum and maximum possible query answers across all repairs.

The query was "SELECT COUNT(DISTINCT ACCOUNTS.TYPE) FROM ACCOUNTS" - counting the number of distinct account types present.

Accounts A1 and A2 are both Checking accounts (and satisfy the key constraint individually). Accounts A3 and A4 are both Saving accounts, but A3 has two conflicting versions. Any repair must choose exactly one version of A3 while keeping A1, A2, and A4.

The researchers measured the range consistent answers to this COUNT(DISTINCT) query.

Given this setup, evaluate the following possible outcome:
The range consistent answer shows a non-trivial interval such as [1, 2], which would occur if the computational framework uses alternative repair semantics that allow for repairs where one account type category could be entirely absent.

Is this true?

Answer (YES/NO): NO